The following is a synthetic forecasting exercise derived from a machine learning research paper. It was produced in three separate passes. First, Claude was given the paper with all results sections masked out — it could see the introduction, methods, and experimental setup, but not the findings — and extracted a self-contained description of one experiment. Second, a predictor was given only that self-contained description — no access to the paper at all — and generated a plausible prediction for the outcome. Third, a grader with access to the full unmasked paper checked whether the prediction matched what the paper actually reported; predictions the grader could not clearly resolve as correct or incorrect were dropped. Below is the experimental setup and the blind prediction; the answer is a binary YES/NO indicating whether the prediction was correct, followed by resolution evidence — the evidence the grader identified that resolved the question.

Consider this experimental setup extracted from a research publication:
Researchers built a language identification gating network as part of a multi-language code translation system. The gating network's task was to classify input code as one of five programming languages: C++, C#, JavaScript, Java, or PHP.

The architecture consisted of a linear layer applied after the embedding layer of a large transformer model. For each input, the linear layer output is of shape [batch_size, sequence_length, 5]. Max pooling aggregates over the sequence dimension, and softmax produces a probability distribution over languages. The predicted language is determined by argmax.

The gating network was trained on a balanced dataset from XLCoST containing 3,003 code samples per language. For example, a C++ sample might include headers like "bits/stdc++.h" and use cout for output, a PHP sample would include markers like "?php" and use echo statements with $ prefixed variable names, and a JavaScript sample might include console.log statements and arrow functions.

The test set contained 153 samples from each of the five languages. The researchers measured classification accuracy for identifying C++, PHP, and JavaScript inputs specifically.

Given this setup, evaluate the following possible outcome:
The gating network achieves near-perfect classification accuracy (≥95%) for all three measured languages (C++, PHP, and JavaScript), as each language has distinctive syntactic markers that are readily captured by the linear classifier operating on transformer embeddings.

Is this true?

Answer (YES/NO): NO